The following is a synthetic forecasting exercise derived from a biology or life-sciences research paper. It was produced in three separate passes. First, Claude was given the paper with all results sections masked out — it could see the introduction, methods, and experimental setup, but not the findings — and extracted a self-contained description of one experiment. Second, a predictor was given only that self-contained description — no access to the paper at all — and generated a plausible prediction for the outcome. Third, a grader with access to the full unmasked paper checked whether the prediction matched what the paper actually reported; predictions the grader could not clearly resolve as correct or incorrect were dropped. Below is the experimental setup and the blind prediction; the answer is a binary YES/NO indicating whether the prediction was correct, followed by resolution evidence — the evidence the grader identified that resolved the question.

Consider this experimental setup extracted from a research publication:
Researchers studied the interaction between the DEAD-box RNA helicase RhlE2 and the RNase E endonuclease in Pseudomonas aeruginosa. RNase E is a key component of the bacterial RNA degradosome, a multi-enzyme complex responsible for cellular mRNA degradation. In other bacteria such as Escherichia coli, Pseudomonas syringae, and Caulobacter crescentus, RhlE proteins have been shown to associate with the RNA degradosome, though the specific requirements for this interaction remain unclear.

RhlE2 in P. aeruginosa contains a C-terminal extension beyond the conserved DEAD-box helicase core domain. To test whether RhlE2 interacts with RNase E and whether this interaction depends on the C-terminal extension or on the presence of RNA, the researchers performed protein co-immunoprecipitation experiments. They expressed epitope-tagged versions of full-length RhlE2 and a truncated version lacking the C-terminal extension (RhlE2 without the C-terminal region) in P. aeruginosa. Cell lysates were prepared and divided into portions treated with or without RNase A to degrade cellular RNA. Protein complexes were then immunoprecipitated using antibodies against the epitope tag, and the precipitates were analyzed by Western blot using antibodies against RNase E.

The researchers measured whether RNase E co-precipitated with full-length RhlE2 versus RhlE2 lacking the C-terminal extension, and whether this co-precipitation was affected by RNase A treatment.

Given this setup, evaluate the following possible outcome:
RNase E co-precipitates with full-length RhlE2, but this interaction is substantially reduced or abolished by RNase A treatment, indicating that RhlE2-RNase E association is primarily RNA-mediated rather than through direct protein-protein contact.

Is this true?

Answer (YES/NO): YES